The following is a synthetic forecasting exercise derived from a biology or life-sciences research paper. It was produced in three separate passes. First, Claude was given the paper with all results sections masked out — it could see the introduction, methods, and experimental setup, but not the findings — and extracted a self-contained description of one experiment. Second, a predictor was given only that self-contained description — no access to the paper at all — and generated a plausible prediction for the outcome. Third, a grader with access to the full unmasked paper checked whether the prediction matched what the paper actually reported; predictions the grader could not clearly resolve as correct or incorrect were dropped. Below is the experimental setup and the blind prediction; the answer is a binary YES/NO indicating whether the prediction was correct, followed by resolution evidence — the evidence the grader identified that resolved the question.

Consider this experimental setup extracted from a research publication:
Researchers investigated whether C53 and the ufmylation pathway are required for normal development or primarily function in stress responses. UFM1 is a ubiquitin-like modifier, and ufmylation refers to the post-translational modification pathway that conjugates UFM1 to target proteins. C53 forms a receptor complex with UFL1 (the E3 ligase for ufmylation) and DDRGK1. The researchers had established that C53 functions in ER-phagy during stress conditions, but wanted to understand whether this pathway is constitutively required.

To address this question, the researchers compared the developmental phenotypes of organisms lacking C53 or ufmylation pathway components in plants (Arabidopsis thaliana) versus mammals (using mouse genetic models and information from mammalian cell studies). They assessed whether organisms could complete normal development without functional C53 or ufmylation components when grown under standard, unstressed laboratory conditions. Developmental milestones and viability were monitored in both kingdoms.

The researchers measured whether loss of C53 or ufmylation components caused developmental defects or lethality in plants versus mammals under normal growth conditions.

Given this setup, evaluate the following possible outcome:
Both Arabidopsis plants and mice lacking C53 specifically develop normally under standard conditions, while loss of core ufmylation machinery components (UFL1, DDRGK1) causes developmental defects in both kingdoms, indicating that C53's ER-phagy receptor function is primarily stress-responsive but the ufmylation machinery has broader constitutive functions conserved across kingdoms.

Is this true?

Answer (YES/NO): NO